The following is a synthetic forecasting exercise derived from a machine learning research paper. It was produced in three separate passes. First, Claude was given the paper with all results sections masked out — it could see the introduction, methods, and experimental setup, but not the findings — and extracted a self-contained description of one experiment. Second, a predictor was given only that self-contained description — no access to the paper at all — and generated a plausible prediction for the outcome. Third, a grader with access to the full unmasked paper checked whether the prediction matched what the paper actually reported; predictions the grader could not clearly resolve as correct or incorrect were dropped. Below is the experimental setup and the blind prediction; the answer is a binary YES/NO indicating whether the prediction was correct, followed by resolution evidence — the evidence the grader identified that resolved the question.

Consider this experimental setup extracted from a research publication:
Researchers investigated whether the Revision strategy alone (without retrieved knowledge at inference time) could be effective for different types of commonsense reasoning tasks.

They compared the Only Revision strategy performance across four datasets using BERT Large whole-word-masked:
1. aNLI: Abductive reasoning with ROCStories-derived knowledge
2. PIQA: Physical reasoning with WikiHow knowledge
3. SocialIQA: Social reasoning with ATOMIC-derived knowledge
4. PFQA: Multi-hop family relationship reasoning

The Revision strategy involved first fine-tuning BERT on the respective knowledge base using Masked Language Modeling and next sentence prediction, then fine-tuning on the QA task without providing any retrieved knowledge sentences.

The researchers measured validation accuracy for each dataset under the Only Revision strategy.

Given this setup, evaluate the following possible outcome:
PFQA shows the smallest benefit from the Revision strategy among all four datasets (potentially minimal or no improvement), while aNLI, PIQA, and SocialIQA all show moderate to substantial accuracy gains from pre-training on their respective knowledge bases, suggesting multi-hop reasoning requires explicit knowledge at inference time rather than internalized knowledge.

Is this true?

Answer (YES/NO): NO